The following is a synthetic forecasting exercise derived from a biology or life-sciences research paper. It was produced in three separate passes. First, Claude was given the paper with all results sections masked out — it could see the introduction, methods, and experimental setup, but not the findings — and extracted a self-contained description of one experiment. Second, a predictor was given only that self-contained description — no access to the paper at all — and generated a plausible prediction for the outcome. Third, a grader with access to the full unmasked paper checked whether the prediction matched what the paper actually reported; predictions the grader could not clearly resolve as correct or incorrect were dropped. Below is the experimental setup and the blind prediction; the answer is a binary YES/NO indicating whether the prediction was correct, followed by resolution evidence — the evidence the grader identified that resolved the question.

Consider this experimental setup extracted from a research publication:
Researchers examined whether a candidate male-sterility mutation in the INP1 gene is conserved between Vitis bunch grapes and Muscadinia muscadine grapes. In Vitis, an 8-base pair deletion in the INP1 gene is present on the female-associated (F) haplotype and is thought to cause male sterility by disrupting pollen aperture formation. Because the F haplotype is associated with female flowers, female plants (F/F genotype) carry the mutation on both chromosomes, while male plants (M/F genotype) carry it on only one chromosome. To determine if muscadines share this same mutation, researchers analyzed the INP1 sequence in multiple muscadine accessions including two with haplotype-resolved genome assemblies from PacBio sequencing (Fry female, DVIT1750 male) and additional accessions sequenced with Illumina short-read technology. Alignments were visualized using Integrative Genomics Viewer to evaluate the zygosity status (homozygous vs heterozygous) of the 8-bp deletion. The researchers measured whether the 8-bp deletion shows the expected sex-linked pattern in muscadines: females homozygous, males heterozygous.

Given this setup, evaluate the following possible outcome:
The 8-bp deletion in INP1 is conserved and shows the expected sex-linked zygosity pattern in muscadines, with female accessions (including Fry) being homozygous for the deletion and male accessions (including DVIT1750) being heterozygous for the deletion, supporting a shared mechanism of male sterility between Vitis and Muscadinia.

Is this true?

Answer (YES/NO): YES